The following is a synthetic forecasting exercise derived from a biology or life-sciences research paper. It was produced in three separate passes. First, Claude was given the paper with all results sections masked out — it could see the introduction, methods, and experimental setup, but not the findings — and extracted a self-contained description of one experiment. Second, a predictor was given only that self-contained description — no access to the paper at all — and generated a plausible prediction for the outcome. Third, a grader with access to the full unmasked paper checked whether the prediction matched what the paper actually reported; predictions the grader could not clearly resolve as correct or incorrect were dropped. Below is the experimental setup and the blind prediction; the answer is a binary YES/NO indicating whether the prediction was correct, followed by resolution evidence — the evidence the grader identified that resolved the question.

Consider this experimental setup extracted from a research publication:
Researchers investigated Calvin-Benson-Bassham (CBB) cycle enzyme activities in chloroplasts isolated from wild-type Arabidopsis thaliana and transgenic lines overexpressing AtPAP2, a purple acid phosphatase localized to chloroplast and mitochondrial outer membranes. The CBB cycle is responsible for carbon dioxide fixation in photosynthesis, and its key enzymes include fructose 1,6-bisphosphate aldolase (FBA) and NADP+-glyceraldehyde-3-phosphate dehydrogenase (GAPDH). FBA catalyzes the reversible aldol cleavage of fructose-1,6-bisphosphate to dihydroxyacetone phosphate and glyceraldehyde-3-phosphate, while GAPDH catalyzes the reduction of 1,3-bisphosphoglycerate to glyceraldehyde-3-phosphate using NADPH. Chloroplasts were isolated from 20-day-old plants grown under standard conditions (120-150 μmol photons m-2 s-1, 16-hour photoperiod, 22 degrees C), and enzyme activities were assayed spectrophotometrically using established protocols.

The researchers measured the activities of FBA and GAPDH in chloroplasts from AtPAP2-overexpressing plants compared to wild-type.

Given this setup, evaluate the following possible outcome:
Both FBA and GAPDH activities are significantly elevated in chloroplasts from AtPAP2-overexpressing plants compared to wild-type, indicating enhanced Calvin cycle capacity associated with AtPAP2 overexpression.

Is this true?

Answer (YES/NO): YES